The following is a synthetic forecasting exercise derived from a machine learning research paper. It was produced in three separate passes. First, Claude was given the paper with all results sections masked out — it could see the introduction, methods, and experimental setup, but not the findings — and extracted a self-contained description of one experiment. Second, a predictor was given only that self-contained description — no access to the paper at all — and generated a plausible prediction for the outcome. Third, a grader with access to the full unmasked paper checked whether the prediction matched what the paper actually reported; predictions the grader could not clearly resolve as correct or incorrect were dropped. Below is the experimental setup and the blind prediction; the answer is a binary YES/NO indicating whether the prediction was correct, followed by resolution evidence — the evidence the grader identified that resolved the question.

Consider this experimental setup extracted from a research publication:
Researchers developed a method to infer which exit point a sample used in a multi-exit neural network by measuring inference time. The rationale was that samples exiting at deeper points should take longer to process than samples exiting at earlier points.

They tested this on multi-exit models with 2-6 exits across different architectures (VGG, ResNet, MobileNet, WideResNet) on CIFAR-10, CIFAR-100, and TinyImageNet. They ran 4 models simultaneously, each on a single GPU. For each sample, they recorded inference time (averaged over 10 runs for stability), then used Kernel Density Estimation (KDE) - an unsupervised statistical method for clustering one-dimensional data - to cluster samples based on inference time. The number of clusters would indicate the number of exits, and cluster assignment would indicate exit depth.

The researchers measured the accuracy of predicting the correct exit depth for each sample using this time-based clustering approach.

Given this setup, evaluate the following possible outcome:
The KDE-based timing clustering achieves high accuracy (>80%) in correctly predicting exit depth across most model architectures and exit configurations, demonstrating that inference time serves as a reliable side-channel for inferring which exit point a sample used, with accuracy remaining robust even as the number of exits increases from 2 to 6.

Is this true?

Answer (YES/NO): YES